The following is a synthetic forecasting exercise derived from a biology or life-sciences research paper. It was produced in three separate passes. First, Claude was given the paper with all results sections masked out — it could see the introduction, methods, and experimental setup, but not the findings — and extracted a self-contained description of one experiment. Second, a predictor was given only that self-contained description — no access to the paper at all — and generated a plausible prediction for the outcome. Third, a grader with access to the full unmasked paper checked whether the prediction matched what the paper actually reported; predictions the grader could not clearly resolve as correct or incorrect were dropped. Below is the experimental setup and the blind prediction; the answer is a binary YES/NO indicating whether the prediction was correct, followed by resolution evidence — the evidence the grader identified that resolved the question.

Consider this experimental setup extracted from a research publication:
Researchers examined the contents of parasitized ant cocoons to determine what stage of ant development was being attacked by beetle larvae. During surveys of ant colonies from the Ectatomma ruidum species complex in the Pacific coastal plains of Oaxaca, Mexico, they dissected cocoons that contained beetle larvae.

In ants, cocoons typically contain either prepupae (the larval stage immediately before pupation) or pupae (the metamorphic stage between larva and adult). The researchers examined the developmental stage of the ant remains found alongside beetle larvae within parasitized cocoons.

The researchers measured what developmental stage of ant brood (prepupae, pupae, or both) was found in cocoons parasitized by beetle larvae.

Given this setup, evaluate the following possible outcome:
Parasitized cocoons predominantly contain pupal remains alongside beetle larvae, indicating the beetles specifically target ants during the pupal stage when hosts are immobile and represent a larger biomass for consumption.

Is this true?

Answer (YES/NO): YES